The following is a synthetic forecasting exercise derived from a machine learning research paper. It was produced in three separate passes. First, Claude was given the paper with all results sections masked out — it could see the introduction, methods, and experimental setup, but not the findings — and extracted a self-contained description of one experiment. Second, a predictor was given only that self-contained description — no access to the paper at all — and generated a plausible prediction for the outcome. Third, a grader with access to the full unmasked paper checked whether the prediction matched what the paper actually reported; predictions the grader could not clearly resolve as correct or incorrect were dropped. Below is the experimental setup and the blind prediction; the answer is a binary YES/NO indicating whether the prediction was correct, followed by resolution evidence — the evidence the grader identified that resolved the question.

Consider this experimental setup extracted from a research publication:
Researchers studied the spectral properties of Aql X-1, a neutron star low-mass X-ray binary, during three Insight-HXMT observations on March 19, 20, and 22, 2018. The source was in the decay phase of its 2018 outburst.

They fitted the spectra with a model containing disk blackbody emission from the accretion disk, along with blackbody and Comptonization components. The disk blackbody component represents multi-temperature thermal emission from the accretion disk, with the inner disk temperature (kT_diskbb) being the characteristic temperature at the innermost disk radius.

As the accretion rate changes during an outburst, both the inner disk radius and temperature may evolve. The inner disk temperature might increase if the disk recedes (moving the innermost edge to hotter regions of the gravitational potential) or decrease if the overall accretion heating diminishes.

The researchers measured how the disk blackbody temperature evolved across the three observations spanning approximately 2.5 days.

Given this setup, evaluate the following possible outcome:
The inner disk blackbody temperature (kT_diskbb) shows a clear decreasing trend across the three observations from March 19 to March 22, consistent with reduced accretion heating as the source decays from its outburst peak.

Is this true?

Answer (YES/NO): NO